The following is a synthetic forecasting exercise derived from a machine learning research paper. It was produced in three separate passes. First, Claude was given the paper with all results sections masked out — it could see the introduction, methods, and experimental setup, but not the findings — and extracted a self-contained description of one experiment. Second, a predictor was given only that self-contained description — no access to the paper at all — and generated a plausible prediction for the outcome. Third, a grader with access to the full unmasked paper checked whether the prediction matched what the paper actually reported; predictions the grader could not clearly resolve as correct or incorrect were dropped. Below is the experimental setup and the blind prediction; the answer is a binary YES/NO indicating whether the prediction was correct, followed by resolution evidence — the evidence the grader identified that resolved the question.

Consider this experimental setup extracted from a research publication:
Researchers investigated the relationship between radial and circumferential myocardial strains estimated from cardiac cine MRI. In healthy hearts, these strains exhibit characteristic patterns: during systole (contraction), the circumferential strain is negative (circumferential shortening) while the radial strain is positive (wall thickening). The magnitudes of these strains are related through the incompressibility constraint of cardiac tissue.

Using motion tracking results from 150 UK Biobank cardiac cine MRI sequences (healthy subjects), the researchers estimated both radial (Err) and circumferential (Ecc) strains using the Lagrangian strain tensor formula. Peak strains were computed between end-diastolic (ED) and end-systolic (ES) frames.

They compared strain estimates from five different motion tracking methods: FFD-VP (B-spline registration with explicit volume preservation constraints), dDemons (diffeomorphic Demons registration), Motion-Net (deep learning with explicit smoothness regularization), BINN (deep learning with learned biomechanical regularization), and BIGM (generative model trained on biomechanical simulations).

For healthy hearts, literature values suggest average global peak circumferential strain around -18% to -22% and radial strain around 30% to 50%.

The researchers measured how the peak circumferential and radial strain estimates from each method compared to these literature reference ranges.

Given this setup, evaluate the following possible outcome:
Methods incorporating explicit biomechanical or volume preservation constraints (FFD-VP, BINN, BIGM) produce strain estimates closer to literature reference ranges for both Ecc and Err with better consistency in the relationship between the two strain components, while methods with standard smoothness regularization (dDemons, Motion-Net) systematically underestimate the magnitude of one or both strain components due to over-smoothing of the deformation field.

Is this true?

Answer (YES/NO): NO